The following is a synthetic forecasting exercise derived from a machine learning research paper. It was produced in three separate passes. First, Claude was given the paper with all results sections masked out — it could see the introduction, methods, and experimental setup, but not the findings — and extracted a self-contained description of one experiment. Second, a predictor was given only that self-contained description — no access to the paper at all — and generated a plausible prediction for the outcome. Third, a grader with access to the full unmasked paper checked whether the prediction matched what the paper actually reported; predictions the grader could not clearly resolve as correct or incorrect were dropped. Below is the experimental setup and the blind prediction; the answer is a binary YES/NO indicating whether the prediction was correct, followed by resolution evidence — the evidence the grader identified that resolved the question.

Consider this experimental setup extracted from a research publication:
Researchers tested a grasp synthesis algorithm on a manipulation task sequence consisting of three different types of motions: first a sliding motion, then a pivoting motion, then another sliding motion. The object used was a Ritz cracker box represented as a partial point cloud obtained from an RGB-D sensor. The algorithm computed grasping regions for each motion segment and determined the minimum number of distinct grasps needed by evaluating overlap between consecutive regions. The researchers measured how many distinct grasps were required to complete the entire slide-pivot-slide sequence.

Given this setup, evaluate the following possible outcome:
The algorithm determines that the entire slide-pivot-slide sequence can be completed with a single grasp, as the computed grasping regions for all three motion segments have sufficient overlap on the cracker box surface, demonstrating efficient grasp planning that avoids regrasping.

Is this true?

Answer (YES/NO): NO